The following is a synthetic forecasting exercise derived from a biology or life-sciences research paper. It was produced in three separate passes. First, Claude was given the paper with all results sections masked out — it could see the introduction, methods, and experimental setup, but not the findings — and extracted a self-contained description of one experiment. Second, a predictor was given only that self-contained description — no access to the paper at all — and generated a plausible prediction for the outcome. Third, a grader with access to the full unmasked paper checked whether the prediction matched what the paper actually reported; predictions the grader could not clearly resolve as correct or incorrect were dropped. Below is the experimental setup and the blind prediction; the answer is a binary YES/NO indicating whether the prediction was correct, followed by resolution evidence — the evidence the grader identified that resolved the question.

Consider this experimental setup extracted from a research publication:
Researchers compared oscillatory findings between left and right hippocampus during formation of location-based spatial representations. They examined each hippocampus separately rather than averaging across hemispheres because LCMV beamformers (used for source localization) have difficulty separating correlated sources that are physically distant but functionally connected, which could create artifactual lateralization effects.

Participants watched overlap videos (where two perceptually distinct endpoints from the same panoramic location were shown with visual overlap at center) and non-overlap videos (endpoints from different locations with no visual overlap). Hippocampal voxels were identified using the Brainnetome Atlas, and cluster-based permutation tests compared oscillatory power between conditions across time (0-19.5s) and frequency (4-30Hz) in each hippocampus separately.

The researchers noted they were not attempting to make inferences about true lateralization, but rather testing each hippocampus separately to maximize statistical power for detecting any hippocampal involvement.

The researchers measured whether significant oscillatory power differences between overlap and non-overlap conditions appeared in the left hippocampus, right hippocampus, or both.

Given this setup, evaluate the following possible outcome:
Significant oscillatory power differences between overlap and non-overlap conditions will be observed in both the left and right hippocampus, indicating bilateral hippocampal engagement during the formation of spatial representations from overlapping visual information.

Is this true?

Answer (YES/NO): YES